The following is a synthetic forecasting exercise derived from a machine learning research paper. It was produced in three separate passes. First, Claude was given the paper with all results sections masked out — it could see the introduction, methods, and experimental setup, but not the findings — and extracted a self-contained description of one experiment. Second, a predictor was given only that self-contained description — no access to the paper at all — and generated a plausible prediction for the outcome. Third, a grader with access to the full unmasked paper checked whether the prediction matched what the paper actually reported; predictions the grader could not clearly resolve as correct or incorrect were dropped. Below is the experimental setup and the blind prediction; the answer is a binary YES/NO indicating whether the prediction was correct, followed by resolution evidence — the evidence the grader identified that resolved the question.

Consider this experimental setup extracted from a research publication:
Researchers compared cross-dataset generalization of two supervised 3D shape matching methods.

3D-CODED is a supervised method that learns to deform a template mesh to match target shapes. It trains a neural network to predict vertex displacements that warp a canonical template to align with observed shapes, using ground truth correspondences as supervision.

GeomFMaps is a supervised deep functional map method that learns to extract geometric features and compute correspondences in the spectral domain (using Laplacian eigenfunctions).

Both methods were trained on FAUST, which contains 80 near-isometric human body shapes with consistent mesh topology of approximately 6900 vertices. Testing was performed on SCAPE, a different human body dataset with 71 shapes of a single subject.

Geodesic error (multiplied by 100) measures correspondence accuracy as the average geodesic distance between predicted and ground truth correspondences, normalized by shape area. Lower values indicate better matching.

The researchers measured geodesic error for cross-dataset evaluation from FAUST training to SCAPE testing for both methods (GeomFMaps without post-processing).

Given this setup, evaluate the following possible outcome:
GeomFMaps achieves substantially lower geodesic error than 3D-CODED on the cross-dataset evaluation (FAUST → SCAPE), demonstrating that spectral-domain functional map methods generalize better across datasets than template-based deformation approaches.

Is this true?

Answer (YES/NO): YES